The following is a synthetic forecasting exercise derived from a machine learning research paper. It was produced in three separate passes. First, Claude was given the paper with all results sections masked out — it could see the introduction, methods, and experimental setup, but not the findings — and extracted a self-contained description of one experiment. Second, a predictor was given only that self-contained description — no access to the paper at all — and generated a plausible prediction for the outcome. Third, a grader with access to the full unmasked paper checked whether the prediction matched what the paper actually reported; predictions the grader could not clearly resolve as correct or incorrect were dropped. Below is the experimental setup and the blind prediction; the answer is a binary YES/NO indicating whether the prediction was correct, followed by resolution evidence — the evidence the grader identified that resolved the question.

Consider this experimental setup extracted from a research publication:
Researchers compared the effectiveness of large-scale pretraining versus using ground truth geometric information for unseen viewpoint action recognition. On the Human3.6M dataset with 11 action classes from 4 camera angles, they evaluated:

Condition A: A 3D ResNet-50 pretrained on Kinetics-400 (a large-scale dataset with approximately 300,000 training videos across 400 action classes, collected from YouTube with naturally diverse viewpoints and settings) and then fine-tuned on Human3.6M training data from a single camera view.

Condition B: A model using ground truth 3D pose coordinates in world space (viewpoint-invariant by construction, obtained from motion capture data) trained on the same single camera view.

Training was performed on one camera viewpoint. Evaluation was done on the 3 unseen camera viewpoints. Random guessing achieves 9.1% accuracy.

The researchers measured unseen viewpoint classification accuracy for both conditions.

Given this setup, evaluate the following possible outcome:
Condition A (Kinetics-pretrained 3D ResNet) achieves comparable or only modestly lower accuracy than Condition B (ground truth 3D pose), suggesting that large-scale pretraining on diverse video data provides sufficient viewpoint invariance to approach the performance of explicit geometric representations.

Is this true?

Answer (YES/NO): NO